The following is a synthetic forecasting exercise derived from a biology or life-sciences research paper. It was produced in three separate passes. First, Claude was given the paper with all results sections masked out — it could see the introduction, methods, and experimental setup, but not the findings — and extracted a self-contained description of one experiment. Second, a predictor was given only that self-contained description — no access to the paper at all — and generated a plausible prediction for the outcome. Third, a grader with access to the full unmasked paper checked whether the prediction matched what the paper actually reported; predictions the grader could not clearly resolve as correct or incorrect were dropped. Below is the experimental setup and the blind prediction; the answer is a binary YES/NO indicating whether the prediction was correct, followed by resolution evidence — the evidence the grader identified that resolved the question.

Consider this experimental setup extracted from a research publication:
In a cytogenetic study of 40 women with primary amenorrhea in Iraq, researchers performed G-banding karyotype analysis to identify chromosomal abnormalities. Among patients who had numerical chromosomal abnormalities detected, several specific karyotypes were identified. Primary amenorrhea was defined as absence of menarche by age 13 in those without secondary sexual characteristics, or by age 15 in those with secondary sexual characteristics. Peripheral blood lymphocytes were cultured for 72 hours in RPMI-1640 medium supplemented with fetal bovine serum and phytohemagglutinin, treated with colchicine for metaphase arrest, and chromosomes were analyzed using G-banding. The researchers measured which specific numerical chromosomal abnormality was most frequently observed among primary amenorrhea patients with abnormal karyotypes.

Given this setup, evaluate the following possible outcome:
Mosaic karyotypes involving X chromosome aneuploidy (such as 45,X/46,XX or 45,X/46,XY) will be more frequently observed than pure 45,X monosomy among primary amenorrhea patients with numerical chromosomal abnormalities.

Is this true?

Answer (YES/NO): NO